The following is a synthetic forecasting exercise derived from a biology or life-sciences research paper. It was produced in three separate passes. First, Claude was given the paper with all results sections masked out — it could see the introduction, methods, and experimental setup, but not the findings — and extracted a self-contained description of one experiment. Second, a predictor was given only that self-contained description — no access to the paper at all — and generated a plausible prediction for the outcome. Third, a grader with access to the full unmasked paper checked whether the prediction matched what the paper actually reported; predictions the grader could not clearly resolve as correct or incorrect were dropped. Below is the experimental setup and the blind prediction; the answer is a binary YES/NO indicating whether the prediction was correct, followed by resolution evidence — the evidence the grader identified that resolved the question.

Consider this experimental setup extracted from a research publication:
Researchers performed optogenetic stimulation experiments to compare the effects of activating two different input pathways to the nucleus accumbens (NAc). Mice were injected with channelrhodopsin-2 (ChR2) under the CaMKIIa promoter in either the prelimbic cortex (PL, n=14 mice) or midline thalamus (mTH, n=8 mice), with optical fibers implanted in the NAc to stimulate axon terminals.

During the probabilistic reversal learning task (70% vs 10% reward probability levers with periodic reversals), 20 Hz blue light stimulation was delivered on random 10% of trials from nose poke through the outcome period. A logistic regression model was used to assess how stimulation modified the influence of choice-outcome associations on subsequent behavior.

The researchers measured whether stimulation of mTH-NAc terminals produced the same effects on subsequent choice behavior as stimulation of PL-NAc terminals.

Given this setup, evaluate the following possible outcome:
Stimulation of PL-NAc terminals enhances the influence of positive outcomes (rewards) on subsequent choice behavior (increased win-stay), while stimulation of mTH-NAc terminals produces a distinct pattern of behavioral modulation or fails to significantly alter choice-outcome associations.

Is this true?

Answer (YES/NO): NO